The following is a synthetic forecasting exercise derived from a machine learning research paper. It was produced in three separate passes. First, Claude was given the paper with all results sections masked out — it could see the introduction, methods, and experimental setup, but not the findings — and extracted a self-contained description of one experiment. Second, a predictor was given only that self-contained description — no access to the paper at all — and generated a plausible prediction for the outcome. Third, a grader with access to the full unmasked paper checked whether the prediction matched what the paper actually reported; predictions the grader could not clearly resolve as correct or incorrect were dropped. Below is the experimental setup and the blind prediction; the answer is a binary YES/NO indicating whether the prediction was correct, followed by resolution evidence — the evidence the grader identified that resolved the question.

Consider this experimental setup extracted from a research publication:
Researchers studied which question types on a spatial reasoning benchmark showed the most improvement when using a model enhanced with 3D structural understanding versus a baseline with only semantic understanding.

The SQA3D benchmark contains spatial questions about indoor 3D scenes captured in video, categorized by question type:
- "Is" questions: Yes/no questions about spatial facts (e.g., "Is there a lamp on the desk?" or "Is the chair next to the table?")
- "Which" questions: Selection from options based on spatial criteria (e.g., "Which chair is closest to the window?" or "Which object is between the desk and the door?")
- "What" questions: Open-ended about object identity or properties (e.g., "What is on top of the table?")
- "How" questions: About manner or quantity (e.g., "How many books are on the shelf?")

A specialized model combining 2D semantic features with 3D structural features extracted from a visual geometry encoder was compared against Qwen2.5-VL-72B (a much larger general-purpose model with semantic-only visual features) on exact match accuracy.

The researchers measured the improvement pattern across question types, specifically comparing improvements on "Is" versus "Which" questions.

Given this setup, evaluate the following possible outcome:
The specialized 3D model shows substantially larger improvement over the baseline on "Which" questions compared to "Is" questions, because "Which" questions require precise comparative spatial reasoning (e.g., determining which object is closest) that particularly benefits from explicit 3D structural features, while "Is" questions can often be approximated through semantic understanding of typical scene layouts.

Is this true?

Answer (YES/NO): NO